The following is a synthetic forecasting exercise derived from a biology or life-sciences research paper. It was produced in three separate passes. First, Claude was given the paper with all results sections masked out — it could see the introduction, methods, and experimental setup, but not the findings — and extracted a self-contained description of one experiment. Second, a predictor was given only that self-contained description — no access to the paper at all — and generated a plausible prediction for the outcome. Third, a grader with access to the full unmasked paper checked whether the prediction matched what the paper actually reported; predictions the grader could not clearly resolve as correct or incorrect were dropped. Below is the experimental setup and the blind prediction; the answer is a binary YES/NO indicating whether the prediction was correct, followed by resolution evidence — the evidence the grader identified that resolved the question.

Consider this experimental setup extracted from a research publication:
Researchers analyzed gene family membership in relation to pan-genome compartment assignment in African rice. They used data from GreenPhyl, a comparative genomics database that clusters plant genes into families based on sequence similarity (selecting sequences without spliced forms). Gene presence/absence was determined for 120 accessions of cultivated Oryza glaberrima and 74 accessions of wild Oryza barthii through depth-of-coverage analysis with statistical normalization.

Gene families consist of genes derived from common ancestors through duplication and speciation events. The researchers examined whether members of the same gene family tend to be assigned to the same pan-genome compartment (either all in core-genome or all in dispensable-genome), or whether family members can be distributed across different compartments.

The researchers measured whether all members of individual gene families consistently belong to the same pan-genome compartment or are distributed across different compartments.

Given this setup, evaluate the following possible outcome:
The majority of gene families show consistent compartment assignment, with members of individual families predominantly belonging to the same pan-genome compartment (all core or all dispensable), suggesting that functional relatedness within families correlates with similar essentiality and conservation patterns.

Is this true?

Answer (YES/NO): NO